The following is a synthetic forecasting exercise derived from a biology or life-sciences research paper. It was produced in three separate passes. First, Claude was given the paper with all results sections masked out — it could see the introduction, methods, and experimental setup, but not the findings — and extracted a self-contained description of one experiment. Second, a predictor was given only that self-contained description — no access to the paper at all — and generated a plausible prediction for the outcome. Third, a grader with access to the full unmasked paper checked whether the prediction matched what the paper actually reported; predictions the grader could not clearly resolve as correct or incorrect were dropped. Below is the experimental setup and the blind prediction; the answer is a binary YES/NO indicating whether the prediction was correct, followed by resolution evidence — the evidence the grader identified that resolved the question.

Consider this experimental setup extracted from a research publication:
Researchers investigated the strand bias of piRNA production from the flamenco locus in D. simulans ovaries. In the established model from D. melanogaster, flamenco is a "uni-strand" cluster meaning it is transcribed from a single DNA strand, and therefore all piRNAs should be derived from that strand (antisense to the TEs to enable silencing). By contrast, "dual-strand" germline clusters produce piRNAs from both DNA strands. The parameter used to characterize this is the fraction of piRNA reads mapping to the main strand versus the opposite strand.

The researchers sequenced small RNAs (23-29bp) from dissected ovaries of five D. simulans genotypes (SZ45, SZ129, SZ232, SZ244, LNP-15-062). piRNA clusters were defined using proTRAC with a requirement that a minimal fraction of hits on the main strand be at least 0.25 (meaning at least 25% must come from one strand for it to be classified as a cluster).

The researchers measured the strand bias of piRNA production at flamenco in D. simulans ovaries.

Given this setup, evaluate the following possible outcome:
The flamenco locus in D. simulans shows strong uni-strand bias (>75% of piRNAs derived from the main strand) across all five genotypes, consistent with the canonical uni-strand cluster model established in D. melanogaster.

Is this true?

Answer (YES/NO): NO